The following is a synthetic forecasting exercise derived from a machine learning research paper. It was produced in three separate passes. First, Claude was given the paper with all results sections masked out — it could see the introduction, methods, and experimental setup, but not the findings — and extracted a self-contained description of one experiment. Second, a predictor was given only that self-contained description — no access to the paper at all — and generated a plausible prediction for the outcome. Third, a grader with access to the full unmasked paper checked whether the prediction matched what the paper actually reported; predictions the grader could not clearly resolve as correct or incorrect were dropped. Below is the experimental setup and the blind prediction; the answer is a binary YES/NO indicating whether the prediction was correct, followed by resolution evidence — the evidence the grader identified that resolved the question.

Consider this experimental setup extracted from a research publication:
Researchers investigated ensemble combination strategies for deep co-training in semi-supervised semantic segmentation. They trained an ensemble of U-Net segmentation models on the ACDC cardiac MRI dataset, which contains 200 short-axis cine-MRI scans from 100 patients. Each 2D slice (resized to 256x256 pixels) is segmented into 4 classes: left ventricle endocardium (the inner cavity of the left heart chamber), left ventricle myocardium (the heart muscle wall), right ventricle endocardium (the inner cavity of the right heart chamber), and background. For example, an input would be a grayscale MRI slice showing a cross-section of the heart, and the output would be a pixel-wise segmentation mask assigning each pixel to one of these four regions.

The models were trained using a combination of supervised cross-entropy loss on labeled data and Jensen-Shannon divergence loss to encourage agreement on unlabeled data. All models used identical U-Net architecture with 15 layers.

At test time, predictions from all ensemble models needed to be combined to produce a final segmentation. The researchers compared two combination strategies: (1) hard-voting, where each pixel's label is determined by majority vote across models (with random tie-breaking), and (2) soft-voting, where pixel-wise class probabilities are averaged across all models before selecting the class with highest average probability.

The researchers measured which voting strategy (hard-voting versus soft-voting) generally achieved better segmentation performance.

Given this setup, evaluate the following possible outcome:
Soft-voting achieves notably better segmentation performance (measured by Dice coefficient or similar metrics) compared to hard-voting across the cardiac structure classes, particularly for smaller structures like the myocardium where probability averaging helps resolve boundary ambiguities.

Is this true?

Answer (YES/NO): NO